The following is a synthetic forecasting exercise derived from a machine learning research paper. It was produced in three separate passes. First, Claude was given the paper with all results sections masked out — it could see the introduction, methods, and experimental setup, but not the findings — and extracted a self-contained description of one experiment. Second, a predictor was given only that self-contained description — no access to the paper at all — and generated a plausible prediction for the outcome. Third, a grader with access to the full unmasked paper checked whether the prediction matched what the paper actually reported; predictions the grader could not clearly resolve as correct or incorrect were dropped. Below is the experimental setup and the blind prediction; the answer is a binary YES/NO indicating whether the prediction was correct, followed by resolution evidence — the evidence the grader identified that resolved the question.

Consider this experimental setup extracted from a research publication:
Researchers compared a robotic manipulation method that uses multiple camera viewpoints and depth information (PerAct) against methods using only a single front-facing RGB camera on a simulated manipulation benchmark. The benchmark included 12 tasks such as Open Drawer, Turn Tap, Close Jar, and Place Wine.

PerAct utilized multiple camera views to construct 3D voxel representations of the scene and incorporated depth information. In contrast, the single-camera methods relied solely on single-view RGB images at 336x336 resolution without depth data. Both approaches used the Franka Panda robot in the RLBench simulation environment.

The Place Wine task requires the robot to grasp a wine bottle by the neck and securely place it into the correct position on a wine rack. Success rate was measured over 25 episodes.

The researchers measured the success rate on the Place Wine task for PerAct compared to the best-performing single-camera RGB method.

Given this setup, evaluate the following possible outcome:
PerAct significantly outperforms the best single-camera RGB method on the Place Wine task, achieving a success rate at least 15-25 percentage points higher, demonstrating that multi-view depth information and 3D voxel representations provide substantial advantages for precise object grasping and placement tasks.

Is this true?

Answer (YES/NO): NO